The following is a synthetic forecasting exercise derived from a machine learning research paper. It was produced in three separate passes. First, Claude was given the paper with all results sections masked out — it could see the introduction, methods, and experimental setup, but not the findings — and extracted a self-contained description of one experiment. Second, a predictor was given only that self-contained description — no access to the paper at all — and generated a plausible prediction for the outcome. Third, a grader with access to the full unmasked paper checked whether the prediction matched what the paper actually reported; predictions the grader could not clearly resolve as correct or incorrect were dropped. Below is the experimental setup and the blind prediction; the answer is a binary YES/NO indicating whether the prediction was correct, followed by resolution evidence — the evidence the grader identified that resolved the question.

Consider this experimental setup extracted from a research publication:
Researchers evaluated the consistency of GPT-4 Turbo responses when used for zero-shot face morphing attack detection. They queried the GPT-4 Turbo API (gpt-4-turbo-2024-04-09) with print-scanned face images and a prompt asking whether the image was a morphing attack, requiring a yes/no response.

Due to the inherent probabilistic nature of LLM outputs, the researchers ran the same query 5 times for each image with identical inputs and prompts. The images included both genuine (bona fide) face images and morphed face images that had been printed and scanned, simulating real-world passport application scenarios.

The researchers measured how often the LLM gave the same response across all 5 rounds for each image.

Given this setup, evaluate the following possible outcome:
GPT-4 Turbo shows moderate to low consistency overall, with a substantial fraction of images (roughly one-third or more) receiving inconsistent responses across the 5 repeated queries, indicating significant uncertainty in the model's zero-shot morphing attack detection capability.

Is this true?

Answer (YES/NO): NO